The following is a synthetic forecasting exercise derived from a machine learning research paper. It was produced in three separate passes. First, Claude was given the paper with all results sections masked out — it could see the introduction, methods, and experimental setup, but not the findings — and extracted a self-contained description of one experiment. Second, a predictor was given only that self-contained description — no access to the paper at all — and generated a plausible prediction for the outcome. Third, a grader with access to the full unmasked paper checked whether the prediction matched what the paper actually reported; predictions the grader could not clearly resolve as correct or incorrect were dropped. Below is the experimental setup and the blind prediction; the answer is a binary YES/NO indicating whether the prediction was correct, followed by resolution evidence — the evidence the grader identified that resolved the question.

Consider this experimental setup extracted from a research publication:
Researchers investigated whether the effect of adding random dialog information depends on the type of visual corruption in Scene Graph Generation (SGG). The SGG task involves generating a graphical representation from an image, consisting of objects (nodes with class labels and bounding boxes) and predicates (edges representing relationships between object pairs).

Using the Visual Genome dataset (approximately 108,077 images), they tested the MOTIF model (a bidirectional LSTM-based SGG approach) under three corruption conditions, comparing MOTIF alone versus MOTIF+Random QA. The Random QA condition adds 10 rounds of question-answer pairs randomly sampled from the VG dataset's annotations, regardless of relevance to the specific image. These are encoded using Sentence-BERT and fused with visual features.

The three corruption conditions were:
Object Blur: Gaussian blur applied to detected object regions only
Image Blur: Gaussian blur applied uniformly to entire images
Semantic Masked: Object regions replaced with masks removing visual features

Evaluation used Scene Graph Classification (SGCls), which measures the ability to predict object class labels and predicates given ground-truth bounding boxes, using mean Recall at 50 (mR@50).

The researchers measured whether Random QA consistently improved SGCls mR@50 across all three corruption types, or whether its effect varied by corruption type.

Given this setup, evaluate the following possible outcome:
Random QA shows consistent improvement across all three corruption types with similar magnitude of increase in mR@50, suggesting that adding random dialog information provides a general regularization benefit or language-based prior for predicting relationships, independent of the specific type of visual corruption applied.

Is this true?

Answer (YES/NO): NO